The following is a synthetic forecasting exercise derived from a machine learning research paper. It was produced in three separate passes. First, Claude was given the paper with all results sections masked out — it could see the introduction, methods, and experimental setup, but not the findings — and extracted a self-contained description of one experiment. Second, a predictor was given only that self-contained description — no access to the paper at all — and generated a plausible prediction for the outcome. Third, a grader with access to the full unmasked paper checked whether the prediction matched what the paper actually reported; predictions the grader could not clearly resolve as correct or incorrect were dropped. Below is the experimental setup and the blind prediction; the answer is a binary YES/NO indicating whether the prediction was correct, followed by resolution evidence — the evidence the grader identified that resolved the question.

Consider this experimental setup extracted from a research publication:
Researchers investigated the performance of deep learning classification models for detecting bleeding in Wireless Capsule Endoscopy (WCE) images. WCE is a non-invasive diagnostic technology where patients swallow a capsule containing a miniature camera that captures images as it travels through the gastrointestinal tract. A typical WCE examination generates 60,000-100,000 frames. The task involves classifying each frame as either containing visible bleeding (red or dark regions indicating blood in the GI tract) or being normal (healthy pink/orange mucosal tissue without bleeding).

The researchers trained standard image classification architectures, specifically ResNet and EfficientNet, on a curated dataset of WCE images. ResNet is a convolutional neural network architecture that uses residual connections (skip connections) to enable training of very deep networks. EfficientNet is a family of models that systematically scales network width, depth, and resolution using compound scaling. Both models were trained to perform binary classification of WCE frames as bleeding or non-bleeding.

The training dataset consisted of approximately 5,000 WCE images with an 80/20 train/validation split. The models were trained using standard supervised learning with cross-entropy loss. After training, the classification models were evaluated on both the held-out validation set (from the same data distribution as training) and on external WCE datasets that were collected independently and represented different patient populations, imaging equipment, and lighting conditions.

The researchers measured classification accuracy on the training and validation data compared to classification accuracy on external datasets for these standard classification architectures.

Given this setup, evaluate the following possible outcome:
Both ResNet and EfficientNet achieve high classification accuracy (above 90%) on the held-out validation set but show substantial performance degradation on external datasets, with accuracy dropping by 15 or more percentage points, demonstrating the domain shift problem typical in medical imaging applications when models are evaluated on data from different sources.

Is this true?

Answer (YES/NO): YES